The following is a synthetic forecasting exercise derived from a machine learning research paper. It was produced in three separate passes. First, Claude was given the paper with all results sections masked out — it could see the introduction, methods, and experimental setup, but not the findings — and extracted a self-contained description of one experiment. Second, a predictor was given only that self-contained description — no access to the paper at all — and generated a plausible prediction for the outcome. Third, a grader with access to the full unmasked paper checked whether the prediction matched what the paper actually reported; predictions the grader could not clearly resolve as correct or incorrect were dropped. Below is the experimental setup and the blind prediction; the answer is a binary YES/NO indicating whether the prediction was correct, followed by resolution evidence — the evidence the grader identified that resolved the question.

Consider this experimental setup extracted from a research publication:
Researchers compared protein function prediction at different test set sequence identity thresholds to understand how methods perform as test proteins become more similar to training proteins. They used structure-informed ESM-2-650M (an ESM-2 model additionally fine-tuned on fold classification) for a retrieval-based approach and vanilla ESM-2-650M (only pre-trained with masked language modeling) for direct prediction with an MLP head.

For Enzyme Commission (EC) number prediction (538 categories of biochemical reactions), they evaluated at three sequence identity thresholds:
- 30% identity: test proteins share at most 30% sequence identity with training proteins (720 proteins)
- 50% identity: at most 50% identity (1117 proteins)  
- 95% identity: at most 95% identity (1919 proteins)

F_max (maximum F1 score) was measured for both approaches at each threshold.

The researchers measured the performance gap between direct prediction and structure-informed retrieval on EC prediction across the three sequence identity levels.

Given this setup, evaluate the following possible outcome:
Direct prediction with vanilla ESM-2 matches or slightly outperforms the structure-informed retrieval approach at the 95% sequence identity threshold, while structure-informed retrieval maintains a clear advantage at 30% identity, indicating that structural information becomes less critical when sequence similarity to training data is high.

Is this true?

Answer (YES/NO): NO